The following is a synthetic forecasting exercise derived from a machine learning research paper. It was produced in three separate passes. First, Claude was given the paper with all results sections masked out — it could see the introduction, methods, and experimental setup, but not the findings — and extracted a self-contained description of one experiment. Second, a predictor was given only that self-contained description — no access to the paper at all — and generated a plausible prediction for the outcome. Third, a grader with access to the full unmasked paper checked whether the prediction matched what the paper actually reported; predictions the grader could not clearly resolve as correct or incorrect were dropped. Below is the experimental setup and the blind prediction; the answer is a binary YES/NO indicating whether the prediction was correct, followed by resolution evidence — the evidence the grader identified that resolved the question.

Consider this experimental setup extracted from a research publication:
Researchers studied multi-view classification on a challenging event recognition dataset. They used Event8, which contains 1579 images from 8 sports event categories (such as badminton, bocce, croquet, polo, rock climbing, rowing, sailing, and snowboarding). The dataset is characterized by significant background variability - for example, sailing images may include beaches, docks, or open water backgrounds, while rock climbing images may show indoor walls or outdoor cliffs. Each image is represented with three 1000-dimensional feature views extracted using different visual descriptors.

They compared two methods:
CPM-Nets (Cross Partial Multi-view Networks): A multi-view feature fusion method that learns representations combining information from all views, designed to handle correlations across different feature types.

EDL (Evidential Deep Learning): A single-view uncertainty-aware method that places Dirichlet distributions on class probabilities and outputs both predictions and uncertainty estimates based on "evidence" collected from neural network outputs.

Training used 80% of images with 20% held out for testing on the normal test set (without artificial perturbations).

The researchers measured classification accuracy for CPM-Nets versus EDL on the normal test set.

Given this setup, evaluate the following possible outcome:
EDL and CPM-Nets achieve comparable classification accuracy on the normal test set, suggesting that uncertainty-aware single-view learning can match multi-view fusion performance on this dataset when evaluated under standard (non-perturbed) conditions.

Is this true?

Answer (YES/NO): NO